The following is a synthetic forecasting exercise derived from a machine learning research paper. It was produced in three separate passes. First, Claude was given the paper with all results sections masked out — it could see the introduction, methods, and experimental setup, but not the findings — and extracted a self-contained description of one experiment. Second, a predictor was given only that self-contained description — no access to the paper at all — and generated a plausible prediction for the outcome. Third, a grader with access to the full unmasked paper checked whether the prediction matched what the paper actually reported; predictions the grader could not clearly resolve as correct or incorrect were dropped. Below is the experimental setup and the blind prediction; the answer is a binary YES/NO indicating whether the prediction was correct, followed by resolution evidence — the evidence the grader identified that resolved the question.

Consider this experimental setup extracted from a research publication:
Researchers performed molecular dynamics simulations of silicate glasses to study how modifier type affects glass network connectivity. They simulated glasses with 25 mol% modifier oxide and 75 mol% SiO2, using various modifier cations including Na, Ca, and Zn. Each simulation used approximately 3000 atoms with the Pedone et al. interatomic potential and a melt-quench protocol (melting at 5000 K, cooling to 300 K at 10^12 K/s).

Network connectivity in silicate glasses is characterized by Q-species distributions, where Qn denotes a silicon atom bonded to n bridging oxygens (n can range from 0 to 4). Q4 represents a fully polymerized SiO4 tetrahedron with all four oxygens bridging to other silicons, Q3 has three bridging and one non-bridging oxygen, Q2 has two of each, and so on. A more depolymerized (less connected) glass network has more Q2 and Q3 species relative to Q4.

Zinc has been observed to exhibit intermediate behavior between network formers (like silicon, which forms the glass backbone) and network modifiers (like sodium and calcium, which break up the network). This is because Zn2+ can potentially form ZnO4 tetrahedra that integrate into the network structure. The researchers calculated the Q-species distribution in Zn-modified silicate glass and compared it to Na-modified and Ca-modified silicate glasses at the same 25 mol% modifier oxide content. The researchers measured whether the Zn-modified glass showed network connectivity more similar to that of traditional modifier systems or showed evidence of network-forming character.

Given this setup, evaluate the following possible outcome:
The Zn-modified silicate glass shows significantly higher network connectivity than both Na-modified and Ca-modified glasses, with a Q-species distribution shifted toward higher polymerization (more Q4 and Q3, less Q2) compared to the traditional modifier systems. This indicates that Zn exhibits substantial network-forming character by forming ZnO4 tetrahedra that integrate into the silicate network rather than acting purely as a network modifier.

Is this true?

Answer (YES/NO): NO